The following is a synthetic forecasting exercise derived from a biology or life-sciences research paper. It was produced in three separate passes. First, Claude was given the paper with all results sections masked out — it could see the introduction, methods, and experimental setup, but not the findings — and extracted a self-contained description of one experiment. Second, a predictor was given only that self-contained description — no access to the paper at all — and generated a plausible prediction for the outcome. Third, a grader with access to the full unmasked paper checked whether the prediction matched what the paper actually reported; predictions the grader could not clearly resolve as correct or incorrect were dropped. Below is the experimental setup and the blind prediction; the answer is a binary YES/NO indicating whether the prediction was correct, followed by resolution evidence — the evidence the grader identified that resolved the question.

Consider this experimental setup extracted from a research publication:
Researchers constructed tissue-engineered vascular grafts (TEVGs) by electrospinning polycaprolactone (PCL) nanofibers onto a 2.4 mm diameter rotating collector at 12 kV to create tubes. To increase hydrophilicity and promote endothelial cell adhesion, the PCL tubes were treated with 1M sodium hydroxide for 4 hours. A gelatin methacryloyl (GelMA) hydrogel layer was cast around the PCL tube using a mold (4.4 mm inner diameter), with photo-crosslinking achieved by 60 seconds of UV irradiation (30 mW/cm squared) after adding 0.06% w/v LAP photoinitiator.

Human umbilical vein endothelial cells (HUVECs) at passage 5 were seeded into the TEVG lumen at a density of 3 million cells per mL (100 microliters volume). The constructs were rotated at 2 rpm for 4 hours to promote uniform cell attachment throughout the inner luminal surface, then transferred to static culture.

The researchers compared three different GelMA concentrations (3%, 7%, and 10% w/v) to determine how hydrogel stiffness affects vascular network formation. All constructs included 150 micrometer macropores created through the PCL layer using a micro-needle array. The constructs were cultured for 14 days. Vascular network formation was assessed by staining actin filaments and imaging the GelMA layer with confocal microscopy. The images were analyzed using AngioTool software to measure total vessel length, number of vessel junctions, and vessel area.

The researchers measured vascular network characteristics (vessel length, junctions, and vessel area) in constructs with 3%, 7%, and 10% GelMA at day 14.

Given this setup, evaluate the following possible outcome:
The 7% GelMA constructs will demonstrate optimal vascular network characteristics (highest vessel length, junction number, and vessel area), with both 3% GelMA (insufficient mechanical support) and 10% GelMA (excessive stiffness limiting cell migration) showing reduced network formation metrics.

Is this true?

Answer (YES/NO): NO